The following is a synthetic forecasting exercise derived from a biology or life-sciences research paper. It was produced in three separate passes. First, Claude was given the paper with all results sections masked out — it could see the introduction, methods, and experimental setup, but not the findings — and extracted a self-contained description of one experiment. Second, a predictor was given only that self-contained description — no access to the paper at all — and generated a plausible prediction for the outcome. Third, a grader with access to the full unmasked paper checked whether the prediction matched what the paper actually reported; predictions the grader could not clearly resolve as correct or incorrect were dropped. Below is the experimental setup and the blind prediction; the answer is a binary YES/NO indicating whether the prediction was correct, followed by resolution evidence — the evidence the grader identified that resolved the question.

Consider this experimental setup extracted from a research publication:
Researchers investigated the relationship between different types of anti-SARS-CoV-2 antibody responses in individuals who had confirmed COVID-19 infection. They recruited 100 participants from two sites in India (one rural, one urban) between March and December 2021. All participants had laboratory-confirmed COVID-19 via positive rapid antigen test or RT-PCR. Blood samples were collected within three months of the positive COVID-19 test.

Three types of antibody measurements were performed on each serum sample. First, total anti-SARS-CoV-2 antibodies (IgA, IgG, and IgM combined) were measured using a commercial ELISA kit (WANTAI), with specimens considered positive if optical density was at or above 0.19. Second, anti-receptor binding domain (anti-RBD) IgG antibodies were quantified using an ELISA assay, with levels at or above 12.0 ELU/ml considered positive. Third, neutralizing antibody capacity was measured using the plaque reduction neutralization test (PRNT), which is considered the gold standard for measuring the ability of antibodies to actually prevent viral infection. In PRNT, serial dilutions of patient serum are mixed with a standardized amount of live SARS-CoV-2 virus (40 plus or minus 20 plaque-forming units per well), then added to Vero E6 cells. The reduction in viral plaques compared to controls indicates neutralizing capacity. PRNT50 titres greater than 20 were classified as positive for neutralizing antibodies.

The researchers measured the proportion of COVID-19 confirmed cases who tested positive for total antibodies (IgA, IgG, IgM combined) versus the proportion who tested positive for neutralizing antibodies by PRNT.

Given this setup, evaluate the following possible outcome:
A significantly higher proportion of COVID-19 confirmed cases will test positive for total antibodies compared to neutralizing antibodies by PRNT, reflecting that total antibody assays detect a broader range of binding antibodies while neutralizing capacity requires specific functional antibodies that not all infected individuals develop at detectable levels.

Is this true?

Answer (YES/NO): YES